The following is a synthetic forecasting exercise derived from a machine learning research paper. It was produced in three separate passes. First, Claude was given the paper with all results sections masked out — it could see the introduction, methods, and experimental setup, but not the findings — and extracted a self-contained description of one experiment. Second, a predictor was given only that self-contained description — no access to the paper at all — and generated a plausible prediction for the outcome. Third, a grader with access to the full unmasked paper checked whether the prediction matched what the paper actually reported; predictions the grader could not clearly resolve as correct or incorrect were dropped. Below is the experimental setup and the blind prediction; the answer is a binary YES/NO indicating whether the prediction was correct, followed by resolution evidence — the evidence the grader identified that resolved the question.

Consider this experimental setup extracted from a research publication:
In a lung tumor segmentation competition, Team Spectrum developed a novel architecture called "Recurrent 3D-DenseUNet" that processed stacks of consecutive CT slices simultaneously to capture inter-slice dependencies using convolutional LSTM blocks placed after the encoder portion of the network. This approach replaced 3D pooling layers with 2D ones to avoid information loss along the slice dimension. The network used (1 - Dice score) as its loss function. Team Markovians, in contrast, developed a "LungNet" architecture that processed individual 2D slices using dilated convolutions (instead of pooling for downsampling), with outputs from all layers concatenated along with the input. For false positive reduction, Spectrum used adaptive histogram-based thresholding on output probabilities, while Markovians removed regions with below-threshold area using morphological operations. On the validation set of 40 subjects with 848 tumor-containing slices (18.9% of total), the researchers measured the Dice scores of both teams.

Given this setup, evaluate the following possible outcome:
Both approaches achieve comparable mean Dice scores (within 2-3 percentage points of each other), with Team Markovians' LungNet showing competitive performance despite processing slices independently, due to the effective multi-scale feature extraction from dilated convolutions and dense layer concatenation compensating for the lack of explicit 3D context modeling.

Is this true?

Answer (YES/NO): NO